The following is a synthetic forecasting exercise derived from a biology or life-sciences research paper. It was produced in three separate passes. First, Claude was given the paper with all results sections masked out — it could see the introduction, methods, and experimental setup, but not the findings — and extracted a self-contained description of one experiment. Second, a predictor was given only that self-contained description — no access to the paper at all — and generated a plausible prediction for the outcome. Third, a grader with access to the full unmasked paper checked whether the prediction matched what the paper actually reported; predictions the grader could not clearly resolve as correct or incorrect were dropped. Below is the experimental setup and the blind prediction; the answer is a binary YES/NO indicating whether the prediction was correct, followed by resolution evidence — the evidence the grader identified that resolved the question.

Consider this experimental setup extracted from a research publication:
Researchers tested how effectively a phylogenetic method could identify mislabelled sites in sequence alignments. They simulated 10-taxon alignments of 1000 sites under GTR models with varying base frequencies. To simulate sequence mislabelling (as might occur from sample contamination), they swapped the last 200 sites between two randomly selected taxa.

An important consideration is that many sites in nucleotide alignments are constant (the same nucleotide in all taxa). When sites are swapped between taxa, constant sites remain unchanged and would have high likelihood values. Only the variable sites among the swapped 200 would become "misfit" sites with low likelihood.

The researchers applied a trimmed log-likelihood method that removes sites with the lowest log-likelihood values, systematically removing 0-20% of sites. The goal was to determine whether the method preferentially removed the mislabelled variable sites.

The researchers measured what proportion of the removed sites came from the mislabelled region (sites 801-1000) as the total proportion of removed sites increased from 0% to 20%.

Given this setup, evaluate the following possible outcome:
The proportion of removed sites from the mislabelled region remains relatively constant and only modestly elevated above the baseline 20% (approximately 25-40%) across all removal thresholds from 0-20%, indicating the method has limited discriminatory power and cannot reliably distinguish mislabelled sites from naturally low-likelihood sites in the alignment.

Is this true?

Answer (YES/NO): NO